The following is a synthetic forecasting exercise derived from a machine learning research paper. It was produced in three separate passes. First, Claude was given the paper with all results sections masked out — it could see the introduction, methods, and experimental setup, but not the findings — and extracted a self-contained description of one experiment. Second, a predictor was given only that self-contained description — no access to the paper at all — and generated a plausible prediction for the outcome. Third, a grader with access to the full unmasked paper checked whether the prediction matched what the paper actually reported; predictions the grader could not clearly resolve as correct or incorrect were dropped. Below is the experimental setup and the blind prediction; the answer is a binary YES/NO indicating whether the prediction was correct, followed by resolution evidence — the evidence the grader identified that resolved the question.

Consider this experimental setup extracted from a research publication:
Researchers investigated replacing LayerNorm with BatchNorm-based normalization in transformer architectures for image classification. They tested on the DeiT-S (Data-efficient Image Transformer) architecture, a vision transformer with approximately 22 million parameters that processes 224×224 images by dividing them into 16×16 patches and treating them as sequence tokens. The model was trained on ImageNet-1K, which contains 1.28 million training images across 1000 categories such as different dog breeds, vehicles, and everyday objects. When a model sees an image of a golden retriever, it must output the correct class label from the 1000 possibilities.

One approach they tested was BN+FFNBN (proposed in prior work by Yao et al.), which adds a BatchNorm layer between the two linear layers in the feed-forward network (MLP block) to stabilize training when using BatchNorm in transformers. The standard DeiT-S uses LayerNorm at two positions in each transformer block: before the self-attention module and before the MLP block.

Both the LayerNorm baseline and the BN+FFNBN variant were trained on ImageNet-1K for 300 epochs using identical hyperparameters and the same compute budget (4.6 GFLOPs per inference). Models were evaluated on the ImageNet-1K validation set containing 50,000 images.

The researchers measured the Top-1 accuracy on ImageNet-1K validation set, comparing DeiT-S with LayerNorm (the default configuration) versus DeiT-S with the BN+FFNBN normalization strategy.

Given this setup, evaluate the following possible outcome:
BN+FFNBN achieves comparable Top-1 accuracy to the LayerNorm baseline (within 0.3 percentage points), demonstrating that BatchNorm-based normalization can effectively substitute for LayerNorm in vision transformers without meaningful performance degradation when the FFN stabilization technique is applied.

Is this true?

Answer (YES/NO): NO